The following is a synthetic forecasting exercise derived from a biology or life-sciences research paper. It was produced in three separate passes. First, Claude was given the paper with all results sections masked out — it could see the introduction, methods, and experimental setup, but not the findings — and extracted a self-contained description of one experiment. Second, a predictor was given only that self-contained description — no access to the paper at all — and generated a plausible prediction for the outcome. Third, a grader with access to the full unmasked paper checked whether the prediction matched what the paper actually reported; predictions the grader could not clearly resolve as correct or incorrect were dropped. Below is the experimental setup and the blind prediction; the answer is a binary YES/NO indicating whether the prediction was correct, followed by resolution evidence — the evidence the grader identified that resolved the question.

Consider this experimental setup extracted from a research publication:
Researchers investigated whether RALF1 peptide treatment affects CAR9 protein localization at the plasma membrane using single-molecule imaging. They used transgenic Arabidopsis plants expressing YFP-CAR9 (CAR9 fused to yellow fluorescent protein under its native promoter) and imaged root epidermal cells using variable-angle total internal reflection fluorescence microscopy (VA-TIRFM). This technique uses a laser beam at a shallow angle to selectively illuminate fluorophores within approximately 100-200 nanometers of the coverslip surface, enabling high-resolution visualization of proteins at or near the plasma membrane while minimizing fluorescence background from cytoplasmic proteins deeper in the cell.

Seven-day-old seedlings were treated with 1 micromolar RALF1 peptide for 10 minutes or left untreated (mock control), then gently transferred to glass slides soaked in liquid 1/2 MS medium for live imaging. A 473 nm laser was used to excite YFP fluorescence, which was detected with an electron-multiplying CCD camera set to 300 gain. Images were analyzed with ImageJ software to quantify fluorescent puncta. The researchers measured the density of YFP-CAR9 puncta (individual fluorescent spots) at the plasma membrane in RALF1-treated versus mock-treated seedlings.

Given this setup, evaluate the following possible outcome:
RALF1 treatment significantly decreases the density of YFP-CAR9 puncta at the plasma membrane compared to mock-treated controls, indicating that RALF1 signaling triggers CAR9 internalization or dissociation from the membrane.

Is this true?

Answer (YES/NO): NO